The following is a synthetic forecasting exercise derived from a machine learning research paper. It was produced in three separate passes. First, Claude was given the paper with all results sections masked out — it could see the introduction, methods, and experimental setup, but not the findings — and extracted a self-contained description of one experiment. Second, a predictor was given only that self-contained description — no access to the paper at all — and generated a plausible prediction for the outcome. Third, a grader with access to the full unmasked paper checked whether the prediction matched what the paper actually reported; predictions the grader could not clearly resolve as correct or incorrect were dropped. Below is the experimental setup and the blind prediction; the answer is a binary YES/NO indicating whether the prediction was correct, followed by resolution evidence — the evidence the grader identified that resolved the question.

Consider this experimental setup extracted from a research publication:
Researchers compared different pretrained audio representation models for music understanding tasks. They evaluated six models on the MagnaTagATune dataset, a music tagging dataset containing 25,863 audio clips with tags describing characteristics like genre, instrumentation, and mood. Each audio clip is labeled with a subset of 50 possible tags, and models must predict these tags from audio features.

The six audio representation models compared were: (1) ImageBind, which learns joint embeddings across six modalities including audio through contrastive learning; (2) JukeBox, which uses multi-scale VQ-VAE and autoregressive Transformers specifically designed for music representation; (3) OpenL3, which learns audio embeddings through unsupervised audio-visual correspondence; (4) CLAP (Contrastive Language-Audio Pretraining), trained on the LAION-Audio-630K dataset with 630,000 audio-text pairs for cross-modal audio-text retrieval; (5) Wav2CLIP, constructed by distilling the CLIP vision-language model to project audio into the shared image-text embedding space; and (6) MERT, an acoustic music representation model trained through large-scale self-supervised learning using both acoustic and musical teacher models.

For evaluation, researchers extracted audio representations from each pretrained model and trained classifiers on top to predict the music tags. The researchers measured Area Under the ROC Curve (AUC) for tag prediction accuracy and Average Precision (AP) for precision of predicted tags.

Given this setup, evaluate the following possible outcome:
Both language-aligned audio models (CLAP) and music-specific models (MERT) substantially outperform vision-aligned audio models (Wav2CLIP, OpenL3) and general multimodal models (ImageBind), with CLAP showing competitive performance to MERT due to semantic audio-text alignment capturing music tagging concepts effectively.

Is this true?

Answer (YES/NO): NO